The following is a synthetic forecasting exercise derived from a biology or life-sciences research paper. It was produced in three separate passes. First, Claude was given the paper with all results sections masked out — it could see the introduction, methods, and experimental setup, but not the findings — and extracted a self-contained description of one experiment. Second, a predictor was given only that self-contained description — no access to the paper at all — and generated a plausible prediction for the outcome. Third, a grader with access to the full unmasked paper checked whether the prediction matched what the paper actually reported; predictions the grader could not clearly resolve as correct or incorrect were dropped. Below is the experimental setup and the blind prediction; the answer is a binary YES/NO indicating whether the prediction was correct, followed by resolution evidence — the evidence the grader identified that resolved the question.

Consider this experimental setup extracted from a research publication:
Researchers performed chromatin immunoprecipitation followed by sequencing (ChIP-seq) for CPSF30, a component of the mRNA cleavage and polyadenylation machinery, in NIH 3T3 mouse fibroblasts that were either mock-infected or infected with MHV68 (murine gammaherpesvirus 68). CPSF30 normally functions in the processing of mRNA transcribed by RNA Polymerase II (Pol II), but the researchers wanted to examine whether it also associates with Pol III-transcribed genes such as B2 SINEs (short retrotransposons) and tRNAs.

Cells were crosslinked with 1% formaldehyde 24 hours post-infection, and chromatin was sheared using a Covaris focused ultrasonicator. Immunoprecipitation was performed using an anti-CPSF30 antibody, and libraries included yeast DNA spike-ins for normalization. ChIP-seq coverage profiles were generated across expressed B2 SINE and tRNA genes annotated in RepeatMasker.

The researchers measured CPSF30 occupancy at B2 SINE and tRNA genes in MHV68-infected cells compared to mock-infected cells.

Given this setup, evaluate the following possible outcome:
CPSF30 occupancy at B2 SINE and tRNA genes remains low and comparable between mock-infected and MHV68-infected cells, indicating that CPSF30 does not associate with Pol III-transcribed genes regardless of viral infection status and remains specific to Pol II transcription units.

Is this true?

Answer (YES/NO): NO